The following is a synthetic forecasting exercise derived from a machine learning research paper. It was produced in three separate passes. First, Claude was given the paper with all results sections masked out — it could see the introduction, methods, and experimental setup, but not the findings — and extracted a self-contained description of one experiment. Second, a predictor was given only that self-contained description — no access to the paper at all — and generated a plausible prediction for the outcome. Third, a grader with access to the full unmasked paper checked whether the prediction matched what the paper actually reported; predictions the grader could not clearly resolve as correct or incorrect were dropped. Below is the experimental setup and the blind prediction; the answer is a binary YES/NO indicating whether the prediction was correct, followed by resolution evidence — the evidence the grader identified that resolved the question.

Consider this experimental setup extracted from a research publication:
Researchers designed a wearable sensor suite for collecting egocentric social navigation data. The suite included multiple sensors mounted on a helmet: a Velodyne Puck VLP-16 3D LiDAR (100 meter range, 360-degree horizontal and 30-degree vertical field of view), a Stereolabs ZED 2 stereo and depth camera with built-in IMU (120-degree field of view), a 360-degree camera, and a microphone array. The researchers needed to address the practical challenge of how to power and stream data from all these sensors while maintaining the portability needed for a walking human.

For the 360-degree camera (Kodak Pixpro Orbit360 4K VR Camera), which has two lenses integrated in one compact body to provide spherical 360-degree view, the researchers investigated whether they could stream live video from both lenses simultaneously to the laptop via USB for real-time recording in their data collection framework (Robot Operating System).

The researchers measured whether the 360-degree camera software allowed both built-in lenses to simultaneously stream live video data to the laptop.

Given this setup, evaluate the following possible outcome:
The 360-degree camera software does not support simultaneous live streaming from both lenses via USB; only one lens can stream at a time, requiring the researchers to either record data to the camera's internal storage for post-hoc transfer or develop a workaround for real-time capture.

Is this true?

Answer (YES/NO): YES